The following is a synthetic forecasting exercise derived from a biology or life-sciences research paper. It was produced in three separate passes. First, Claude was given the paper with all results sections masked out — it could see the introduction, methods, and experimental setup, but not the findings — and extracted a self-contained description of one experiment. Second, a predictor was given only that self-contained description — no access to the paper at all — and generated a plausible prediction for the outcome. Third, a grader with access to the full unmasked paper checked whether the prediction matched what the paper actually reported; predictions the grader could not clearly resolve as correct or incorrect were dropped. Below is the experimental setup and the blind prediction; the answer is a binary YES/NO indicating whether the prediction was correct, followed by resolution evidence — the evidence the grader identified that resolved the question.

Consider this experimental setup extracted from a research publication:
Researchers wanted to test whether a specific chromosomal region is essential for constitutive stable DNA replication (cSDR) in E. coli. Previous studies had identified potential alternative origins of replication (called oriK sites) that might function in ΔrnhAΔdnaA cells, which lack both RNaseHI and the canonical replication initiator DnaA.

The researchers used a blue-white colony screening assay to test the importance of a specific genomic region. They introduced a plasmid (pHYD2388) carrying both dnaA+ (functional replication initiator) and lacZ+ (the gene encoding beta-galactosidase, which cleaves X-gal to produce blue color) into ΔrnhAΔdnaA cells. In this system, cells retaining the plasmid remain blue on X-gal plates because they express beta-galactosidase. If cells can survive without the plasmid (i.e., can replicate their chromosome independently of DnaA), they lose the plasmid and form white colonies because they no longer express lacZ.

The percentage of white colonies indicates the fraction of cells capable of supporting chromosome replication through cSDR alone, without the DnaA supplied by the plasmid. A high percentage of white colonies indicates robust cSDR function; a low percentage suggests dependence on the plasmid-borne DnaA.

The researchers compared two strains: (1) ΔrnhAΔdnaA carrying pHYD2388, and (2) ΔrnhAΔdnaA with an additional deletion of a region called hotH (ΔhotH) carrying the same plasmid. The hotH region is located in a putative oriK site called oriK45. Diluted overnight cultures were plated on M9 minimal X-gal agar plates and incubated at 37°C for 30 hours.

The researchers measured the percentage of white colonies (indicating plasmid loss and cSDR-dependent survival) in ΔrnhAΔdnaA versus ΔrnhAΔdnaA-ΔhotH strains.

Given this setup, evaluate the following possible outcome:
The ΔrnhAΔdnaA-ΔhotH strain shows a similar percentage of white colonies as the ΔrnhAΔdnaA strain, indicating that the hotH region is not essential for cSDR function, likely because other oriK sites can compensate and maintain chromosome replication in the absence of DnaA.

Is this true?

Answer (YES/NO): NO